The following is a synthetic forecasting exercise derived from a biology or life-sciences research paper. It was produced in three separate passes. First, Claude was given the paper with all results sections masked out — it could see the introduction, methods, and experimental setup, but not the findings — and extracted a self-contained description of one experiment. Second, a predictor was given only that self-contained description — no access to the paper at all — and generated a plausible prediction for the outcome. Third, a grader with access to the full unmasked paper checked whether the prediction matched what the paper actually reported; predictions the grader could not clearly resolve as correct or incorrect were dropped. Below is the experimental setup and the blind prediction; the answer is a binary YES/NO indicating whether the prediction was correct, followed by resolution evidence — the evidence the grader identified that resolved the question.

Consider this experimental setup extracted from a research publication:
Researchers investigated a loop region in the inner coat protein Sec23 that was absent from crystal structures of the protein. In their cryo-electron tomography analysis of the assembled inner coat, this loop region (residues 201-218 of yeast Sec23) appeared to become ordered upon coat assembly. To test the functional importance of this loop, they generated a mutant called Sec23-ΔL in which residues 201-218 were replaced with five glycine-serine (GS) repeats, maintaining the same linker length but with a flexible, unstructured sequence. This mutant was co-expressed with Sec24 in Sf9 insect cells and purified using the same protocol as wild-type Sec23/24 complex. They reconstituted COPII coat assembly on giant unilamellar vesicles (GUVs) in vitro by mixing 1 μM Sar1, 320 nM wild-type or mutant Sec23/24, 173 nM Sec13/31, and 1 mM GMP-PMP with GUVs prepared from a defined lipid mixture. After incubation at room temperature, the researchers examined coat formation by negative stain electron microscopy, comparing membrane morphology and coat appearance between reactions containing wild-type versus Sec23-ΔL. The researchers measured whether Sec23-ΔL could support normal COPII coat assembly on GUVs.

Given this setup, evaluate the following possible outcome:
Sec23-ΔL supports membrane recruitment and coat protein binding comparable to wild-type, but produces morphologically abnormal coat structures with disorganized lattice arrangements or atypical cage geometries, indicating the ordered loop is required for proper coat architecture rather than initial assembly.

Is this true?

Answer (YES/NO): NO